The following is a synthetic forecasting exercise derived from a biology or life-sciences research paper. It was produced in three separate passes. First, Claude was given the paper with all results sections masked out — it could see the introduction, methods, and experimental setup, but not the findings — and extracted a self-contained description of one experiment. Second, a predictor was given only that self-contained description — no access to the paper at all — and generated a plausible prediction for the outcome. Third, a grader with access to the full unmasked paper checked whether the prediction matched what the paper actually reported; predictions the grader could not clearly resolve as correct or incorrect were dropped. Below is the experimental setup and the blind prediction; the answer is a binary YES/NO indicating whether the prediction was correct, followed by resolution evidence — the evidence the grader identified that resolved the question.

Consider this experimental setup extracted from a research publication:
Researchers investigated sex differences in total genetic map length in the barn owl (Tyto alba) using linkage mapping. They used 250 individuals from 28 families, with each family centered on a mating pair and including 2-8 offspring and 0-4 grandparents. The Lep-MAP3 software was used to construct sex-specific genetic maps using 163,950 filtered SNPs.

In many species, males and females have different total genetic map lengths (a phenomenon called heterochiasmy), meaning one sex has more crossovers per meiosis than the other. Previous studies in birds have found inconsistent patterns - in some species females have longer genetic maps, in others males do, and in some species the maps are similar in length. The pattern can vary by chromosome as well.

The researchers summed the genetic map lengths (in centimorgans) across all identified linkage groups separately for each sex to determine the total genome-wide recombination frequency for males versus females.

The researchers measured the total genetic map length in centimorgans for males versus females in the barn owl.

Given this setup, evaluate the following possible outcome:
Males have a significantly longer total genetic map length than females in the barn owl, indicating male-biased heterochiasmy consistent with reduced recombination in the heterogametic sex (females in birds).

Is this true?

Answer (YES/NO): NO